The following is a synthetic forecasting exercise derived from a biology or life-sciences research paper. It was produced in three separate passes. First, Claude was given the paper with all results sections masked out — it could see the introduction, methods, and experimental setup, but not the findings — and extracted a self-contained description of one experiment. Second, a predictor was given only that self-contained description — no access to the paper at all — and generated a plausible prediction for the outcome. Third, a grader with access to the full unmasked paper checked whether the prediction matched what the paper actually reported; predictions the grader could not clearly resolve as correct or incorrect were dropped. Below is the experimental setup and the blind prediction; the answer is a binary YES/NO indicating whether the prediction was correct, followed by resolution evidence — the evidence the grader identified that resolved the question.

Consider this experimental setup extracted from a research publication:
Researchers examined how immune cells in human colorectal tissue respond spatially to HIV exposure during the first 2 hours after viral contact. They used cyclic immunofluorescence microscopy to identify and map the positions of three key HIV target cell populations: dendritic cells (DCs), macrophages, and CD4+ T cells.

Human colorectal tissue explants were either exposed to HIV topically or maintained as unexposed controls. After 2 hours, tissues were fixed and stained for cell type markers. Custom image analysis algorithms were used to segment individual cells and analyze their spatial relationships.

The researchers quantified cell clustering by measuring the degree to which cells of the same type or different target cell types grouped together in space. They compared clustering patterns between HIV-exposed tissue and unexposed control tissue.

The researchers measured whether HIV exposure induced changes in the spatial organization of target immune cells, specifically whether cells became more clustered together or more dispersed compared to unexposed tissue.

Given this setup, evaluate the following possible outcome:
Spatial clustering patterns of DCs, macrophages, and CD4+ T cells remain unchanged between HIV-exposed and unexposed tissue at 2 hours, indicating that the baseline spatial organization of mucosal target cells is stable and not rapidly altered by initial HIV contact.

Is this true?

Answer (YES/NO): NO